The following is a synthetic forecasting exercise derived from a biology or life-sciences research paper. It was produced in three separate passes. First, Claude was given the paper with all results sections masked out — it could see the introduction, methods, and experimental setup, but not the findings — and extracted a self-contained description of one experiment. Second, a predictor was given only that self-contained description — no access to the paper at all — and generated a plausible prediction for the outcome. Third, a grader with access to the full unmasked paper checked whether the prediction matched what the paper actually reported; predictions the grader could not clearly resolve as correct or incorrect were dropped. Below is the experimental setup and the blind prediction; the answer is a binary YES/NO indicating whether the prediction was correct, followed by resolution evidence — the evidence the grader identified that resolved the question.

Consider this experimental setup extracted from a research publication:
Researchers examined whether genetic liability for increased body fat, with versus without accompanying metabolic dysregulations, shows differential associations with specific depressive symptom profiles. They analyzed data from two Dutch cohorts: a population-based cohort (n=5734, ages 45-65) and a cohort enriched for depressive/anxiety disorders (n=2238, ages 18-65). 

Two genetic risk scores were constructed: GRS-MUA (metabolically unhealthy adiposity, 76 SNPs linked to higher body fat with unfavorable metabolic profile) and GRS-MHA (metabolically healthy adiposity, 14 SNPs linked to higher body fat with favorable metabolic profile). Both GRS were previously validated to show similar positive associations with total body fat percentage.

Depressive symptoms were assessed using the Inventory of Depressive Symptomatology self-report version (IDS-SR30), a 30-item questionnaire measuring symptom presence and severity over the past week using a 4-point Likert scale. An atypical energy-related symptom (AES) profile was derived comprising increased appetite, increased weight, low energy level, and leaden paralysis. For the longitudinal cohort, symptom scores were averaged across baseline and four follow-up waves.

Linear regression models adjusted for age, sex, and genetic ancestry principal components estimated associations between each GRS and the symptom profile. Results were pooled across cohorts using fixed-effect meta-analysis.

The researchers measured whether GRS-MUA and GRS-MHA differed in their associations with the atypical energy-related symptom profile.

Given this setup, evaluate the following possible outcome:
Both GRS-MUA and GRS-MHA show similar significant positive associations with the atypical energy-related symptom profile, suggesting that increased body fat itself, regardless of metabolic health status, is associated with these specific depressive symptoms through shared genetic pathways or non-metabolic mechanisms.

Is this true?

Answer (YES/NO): NO